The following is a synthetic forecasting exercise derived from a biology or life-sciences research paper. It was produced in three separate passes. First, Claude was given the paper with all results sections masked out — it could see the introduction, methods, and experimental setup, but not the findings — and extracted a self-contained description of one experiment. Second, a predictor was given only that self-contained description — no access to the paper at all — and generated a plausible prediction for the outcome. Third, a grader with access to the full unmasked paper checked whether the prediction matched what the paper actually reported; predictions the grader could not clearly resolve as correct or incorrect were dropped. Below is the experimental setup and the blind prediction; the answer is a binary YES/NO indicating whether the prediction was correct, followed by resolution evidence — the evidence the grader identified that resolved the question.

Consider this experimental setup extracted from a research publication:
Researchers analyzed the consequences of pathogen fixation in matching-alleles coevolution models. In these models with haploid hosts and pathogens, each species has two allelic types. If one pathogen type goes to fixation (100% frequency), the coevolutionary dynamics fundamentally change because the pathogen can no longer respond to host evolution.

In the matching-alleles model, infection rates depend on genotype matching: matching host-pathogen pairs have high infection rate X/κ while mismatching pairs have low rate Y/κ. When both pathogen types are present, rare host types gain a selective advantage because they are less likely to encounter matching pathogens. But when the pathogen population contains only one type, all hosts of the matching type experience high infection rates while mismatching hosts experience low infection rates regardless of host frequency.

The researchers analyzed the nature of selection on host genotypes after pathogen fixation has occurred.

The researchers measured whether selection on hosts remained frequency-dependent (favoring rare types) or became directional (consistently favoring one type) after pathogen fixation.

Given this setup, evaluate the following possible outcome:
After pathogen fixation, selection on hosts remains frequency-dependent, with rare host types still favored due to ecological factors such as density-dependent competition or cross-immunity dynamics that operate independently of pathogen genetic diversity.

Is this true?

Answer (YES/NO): NO